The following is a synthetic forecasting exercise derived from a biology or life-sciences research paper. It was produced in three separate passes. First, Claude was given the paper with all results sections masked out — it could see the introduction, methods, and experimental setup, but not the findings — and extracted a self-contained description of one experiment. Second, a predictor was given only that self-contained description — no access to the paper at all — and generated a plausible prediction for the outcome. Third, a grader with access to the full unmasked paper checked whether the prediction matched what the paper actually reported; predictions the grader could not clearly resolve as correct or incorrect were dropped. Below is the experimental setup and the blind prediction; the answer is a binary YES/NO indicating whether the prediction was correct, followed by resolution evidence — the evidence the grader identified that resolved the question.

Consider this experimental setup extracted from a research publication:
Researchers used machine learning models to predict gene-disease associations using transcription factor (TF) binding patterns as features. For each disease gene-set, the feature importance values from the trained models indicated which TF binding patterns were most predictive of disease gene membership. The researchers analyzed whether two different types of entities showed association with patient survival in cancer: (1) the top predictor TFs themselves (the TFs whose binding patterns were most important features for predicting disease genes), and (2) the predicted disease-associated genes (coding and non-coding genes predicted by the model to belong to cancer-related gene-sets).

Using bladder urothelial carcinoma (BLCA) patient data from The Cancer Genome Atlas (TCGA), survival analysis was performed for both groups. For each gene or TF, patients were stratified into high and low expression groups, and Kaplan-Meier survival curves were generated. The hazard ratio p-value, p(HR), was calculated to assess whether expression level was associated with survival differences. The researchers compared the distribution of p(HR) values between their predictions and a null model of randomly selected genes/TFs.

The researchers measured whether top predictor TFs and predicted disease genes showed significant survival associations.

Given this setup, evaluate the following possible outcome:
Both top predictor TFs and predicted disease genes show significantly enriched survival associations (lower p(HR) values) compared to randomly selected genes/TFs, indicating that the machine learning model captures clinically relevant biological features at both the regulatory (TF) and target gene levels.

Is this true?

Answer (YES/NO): NO